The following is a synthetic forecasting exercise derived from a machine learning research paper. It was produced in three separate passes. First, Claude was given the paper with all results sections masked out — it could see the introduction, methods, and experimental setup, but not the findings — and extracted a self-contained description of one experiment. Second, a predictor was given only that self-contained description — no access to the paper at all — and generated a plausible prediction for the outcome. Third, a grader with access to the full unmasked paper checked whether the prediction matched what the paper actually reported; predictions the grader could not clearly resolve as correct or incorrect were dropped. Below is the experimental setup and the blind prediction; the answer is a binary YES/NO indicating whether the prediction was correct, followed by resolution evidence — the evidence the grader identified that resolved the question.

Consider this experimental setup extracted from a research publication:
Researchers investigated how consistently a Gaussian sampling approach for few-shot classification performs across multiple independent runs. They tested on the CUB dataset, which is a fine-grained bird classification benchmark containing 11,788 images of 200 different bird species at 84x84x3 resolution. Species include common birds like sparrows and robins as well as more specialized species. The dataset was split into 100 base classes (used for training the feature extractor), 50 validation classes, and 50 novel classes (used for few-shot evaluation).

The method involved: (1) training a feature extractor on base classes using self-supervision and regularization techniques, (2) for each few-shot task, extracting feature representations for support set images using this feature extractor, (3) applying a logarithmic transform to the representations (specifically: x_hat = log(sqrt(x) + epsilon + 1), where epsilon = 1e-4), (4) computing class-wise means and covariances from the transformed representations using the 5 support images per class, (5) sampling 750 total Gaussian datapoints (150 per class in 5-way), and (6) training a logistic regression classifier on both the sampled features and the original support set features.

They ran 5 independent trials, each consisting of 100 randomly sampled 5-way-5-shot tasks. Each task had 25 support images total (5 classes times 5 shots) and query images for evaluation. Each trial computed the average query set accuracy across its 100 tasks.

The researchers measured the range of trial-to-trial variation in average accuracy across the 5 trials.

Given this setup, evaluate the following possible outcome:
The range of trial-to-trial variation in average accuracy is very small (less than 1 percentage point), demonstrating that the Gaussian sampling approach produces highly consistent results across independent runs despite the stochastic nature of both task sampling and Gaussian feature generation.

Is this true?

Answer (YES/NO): NO